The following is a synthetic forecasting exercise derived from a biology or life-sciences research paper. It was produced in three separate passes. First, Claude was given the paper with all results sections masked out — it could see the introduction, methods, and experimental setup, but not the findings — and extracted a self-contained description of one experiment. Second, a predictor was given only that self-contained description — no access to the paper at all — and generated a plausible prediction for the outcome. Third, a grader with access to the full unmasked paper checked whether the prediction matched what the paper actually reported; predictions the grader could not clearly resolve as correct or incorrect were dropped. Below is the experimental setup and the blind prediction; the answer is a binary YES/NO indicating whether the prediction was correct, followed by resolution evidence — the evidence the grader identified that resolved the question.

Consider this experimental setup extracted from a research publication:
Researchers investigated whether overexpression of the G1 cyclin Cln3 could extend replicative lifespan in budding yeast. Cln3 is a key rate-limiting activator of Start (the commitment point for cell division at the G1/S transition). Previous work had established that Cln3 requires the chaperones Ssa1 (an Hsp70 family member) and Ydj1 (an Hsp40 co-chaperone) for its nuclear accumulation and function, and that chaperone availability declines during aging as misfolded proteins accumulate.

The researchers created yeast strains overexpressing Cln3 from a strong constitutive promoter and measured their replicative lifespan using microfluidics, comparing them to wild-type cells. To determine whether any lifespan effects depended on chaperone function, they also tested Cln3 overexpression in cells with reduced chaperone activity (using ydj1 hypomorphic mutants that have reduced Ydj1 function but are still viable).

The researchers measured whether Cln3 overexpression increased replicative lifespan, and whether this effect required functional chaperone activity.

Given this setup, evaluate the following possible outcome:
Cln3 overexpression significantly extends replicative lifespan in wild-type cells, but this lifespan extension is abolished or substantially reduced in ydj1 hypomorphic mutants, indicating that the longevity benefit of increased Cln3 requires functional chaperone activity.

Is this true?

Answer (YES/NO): YES